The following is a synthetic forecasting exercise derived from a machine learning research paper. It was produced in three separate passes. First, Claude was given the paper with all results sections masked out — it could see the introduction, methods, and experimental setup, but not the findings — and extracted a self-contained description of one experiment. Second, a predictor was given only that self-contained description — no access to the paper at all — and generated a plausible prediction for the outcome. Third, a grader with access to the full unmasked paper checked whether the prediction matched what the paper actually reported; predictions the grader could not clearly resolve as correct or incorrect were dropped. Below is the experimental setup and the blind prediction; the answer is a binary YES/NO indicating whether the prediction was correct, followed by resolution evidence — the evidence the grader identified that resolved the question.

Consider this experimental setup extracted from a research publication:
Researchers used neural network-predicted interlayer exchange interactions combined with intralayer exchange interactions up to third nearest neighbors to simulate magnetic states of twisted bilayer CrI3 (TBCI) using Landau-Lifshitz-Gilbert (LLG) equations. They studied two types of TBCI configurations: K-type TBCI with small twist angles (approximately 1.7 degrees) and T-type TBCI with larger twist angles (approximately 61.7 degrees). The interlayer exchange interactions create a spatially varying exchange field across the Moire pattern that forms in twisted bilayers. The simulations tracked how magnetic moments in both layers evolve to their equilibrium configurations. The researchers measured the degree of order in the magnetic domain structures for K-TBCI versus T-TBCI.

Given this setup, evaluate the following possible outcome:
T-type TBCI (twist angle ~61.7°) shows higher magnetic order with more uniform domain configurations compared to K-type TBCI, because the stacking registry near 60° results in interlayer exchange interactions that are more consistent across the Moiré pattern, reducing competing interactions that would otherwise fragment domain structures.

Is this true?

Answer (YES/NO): YES